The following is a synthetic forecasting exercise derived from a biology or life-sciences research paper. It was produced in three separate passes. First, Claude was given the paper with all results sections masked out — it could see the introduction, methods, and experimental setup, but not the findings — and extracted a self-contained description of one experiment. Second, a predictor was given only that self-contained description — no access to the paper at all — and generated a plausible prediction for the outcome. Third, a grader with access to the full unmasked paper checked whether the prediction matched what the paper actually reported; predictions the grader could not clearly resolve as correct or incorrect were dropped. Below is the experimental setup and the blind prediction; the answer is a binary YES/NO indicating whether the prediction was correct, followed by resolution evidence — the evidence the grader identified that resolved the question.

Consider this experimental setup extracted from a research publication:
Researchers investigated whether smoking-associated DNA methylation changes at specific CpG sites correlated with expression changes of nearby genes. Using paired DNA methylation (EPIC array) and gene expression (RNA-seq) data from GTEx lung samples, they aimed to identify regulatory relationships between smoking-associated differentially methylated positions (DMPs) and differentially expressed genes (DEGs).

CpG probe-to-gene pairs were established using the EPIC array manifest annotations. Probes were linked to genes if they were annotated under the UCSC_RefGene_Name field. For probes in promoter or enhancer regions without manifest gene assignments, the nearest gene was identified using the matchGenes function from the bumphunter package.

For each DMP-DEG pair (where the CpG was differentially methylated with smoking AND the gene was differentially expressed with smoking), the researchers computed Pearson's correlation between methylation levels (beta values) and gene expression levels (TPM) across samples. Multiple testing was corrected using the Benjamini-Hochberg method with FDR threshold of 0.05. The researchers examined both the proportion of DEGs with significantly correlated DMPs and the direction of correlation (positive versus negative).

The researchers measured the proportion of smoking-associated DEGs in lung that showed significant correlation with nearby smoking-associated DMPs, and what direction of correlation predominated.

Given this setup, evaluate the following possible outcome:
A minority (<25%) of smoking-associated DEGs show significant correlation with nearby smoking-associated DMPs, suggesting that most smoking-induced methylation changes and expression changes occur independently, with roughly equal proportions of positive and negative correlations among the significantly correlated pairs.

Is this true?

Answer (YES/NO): NO